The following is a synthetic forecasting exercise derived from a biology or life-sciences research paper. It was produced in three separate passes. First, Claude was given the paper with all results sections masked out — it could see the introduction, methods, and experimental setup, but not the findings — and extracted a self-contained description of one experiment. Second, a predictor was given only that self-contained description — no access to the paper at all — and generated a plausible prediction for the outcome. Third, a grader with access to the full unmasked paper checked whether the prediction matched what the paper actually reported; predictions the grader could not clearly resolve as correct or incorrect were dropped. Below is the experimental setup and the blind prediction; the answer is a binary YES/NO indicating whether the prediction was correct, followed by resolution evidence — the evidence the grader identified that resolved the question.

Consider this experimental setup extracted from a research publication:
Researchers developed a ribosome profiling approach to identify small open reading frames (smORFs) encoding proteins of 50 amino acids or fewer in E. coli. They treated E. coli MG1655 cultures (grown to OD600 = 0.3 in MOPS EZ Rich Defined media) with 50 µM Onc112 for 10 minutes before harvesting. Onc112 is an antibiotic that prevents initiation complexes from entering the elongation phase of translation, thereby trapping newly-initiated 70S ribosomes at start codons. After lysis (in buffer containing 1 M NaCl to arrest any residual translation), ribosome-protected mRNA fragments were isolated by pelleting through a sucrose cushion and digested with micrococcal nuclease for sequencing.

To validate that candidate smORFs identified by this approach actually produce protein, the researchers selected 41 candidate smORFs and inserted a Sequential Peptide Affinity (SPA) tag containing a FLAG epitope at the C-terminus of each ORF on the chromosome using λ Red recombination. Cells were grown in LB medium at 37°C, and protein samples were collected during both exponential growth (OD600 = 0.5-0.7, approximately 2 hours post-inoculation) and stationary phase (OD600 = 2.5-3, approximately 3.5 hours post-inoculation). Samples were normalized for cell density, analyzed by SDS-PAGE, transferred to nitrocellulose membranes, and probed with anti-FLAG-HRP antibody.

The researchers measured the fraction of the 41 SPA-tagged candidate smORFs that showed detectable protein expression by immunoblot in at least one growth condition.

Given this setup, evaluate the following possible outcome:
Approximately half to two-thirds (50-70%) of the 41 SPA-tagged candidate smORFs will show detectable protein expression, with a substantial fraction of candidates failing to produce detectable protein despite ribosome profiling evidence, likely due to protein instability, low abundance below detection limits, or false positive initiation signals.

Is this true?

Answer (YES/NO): NO